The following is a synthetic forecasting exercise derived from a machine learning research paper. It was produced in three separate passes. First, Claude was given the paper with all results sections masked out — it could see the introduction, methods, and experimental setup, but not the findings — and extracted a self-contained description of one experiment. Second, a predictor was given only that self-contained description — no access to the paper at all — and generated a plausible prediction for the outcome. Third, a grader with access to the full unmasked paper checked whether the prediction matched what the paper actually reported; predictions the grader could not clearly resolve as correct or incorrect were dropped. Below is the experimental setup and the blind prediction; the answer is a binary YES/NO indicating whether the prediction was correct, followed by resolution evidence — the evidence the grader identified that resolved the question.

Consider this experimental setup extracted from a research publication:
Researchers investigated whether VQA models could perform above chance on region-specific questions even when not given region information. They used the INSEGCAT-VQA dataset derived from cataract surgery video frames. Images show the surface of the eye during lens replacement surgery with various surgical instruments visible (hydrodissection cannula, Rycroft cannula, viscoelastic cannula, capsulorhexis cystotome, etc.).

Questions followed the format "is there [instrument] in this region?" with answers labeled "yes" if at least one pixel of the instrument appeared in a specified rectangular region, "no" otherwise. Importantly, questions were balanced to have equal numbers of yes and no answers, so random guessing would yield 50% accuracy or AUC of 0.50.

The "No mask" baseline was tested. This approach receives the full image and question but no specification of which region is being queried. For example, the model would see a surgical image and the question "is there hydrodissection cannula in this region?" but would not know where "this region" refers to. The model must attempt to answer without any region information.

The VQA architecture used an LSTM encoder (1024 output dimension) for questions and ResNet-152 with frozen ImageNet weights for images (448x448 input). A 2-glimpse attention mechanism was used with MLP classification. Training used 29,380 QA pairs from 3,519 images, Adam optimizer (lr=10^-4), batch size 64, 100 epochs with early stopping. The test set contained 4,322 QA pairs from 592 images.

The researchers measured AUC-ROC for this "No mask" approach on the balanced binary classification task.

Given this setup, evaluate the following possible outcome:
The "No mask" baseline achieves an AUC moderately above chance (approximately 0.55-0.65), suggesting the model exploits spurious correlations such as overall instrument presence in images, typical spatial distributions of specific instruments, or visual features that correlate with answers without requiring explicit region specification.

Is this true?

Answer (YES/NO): NO